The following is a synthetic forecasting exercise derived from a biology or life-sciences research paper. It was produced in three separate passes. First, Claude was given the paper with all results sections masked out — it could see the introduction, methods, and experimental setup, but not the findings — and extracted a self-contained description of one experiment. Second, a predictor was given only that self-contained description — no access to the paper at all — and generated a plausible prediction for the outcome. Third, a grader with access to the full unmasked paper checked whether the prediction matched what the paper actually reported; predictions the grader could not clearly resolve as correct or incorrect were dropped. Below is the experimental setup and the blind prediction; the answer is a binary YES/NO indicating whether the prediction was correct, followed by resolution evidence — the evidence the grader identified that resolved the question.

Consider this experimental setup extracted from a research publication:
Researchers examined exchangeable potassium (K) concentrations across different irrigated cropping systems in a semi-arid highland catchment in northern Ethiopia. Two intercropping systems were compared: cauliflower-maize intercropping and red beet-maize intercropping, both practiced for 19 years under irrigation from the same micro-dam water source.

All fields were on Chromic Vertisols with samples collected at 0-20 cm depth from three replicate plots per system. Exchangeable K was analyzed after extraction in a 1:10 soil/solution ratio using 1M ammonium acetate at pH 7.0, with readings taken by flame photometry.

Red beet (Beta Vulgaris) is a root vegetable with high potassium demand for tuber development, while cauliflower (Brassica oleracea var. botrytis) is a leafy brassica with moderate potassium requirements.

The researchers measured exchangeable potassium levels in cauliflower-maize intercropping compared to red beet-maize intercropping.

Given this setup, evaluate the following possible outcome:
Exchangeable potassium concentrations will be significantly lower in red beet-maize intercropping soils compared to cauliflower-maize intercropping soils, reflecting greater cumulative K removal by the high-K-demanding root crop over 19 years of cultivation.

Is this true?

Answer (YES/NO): NO